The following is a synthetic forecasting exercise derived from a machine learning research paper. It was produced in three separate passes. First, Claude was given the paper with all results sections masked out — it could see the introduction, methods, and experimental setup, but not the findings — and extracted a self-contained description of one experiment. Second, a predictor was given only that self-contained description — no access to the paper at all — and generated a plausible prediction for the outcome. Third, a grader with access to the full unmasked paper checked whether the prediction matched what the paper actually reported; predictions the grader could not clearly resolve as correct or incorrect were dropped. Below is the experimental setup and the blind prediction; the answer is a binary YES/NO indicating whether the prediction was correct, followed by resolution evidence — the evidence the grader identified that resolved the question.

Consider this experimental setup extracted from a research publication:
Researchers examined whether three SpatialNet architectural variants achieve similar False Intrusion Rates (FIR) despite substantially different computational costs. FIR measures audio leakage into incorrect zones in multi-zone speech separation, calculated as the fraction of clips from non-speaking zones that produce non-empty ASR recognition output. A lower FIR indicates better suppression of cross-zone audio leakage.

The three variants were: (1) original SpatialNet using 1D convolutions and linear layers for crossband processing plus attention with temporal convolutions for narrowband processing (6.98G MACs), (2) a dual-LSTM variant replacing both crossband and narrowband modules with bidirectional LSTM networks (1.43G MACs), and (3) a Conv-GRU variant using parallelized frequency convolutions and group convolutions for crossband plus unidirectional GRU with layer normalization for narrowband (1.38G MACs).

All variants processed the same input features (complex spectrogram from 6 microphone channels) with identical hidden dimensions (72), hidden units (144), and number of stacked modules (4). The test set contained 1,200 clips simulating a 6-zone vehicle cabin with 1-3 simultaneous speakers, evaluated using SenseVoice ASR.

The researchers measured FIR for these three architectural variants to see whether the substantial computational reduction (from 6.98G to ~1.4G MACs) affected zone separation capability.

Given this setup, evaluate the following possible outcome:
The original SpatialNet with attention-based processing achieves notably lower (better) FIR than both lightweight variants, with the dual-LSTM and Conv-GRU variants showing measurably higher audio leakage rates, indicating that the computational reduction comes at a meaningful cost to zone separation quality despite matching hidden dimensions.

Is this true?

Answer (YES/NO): NO